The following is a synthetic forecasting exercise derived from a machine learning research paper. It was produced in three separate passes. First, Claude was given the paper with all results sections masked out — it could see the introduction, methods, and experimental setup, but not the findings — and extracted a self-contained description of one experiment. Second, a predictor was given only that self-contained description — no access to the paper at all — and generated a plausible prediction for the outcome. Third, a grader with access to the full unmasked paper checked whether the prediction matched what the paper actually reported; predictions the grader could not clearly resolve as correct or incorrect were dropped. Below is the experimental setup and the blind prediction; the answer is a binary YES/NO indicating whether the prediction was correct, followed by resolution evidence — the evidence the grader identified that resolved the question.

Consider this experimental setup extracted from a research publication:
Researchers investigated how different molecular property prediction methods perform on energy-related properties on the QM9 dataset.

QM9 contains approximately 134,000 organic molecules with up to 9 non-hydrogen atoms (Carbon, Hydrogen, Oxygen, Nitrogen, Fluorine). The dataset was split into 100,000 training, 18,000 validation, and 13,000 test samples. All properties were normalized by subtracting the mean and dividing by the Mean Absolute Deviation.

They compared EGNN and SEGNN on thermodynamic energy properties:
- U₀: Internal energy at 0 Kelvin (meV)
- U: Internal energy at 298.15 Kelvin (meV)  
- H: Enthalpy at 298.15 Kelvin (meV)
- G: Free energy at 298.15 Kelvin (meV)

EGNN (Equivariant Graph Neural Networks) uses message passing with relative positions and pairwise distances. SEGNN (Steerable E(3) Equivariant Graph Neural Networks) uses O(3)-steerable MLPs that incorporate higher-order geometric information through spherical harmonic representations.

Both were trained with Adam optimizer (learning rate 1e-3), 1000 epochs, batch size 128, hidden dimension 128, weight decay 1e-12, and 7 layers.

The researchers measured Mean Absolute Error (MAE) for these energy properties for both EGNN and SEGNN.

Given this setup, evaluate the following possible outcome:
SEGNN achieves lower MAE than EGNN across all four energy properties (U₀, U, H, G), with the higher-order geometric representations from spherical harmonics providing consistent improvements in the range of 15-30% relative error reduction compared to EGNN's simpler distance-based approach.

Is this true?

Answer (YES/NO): NO